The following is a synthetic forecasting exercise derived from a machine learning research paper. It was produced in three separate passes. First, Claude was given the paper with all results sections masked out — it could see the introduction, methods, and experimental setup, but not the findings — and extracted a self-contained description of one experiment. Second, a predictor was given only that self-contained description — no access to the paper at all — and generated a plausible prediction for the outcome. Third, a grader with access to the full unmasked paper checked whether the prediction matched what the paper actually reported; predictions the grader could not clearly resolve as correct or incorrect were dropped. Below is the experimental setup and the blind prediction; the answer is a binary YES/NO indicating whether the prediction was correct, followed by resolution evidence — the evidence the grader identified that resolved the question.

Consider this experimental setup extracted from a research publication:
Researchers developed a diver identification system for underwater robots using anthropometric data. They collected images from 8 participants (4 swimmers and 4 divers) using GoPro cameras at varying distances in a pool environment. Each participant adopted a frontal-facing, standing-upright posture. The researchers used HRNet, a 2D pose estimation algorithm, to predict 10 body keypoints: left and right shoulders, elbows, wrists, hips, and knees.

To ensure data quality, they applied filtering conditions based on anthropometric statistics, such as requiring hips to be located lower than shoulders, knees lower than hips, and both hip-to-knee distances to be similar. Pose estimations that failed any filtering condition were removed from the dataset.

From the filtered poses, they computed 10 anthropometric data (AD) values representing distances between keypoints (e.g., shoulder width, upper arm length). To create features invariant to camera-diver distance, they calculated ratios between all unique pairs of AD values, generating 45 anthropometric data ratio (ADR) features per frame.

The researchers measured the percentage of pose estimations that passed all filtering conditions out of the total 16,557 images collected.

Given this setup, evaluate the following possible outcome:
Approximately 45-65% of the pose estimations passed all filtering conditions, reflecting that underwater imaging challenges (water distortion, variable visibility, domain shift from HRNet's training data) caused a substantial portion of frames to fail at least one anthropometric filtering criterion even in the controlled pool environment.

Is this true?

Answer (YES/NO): NO